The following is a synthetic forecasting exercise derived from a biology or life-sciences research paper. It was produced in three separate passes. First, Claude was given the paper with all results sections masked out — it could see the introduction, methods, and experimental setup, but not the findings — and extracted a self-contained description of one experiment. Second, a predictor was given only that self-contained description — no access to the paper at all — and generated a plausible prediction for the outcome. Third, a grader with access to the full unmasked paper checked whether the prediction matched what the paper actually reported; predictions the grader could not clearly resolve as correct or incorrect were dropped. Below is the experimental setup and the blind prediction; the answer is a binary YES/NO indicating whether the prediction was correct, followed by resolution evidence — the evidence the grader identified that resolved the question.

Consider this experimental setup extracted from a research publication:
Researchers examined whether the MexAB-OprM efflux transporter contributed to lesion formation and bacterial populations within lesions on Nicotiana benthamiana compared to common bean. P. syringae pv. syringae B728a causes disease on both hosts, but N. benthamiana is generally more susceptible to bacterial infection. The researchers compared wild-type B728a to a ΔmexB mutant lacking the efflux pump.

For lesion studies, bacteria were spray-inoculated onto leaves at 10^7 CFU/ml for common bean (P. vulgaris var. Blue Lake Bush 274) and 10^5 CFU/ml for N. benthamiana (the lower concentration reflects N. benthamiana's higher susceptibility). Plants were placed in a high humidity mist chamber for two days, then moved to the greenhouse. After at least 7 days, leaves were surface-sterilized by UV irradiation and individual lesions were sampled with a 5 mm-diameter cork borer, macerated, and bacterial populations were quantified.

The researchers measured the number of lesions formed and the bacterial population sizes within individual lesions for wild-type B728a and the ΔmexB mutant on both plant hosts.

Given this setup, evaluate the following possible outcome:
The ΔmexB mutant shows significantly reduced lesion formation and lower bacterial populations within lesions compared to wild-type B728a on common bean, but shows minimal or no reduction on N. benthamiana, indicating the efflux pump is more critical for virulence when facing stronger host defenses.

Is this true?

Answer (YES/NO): NO